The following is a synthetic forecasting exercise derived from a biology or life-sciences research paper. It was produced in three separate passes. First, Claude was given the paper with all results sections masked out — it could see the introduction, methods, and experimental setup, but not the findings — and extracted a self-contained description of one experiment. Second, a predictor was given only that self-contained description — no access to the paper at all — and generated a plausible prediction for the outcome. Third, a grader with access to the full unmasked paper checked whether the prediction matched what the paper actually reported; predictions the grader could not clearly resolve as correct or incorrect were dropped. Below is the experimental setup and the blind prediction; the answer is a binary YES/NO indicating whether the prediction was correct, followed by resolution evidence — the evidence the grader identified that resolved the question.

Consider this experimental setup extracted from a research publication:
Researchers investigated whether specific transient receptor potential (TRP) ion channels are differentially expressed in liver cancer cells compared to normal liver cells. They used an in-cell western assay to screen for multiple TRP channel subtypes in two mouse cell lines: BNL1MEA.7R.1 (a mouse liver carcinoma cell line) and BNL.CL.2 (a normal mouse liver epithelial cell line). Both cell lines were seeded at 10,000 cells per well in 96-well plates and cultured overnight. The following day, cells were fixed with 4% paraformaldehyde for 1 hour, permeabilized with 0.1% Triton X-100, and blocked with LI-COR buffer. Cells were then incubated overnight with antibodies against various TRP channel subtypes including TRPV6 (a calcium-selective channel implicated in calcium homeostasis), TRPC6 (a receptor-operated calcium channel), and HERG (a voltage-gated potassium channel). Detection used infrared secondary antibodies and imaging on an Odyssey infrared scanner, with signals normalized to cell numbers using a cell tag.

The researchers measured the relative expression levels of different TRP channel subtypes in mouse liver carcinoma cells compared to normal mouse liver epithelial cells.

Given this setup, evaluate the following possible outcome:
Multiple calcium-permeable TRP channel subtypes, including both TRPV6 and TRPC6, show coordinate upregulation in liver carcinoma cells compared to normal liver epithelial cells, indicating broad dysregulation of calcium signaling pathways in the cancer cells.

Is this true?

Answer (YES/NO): YES